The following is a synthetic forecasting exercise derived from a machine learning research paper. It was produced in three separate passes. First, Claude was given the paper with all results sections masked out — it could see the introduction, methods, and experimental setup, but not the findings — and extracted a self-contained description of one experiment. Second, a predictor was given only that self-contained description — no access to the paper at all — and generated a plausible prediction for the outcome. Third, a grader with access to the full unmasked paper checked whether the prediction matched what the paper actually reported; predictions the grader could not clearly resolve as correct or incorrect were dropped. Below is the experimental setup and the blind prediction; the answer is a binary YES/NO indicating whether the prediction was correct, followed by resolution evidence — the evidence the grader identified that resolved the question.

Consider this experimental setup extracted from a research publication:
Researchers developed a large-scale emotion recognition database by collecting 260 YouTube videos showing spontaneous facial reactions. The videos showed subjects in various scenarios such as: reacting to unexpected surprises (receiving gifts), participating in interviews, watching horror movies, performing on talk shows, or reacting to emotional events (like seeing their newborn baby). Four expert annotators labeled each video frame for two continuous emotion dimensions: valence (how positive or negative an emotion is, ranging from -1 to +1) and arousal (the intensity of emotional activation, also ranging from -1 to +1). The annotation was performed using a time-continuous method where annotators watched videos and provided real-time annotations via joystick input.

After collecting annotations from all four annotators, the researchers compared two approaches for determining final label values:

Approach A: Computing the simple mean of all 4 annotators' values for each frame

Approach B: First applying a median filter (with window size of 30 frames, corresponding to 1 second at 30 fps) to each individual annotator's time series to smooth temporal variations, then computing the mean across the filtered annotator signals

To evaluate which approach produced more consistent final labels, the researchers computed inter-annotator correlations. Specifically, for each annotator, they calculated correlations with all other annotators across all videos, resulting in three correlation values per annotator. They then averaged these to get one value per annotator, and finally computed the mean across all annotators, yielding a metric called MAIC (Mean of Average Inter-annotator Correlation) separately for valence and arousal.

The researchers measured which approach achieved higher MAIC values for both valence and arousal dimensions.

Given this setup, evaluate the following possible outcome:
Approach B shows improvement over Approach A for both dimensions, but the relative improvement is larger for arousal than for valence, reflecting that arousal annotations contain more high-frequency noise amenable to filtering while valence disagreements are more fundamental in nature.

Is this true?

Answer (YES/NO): NO